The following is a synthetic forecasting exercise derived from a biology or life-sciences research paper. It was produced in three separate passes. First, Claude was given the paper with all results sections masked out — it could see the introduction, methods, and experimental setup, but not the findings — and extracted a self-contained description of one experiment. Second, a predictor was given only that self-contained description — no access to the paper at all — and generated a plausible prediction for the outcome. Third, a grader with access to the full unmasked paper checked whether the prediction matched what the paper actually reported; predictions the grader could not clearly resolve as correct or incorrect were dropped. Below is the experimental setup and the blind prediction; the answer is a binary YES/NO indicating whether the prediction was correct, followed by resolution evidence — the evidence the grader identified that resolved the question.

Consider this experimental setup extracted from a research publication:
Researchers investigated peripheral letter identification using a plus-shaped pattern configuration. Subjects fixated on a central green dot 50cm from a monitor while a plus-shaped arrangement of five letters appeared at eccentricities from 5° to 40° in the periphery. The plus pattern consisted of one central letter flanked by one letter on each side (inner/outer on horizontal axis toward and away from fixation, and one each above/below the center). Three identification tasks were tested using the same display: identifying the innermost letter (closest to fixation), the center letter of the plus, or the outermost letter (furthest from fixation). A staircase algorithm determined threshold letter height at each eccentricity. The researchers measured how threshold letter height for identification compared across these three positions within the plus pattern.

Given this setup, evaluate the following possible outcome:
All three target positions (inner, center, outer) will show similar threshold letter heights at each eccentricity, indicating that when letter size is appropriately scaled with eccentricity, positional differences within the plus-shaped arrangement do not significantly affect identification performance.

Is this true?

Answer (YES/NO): NO